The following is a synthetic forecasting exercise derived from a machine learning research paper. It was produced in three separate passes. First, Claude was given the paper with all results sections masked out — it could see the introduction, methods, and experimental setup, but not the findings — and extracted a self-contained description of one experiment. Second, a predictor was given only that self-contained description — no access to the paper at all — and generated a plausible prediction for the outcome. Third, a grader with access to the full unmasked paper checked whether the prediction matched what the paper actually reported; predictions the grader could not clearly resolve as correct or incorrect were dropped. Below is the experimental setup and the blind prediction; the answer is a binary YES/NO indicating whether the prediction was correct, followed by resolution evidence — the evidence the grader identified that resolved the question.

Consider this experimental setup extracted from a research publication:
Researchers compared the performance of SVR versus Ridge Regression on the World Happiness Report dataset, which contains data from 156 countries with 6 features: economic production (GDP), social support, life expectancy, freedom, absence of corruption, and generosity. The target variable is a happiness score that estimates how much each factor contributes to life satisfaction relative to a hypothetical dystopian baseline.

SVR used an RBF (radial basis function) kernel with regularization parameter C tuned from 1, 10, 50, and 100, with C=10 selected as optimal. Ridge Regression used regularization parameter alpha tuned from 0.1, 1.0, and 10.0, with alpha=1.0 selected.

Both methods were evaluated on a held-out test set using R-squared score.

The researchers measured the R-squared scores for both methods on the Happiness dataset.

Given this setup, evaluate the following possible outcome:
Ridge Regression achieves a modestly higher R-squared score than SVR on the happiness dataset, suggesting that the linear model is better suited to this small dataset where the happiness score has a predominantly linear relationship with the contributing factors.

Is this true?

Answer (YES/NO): NO